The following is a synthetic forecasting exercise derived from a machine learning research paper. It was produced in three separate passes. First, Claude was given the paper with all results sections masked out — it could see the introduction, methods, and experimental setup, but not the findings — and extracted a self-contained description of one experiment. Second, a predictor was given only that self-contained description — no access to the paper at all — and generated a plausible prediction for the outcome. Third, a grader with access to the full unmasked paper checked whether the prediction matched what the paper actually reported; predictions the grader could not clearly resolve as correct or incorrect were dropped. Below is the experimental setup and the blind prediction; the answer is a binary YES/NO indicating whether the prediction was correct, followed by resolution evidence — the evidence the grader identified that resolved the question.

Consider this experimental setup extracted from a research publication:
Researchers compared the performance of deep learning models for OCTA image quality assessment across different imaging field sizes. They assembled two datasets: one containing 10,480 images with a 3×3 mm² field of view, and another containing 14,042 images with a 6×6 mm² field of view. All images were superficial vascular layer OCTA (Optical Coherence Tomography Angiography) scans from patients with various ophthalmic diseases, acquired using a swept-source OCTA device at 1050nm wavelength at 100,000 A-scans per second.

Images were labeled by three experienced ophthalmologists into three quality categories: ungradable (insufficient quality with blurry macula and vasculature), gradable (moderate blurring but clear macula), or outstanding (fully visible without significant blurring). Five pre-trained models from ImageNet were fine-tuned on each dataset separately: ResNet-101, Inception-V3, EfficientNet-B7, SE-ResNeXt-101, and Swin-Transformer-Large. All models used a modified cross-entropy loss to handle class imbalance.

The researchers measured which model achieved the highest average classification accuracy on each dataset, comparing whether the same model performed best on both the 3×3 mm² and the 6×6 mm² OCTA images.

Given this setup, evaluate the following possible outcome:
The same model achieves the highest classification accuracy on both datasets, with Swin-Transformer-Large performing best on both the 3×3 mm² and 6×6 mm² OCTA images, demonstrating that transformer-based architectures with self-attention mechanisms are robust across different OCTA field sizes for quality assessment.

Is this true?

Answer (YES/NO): NO